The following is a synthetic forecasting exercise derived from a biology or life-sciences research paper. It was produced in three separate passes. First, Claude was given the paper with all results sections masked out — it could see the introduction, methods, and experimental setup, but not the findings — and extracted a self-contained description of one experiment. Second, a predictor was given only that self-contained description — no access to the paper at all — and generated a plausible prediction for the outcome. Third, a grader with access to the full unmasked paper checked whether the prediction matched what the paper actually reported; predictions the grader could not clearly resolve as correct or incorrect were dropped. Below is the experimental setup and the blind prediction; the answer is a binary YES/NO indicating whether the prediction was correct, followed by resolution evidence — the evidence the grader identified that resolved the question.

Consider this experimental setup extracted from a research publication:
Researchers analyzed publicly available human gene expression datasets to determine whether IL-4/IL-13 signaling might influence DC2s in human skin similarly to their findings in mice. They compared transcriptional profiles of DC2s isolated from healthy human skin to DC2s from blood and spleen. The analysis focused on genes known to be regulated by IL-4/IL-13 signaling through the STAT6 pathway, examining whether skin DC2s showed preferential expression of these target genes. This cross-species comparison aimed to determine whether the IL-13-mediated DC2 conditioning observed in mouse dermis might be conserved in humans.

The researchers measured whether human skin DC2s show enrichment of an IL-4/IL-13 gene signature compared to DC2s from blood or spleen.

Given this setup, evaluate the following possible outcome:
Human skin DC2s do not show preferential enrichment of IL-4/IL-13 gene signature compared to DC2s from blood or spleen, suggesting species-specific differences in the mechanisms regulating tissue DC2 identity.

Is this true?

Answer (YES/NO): NO